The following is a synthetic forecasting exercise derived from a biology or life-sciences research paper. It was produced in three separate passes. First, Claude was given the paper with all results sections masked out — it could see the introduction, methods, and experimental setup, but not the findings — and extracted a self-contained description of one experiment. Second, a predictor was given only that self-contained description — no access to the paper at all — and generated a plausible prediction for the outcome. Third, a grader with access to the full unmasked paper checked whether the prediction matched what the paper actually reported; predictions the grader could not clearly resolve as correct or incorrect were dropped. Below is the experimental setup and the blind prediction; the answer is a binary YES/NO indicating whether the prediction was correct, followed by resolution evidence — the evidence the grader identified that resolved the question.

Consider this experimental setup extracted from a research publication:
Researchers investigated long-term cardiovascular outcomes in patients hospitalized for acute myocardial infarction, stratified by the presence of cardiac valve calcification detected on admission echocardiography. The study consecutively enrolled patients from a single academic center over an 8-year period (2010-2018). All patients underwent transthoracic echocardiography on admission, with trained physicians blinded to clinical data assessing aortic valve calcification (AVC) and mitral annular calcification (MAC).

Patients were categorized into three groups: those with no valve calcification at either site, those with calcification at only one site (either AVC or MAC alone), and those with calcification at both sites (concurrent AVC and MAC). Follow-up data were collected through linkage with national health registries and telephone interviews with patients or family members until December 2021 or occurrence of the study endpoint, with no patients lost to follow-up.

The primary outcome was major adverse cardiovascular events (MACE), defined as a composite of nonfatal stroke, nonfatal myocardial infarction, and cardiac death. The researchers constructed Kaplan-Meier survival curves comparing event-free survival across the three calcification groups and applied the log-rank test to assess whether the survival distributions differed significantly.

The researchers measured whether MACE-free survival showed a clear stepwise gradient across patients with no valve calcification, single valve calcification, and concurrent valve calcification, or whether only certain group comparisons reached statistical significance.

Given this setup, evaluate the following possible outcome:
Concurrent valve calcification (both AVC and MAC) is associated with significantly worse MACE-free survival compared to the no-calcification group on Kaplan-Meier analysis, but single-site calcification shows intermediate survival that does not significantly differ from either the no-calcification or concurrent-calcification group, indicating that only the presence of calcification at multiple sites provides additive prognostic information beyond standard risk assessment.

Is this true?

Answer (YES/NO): YES